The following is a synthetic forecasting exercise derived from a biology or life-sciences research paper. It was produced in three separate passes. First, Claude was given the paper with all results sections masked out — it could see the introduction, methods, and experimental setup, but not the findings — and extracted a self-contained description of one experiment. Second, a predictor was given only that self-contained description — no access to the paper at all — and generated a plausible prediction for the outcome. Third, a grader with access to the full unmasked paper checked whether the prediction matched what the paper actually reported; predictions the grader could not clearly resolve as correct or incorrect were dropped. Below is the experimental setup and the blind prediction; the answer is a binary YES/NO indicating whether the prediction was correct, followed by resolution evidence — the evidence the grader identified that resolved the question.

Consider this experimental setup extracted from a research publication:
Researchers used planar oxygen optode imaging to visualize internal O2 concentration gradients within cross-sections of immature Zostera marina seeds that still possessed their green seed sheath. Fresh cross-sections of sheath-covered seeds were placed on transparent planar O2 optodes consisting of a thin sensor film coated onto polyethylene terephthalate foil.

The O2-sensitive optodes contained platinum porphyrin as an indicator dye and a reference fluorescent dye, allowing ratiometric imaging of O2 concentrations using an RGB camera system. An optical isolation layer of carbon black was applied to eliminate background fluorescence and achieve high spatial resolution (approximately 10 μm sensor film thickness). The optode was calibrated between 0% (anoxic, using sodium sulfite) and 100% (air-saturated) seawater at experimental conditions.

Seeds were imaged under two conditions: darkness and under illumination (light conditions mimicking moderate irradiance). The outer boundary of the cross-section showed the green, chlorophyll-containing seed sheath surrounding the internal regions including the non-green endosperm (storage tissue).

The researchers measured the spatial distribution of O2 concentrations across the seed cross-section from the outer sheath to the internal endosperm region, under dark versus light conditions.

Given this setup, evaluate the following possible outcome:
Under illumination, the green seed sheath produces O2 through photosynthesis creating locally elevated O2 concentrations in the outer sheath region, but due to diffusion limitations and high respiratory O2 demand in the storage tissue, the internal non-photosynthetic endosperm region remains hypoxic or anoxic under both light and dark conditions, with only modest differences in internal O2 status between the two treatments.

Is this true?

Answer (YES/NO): NO